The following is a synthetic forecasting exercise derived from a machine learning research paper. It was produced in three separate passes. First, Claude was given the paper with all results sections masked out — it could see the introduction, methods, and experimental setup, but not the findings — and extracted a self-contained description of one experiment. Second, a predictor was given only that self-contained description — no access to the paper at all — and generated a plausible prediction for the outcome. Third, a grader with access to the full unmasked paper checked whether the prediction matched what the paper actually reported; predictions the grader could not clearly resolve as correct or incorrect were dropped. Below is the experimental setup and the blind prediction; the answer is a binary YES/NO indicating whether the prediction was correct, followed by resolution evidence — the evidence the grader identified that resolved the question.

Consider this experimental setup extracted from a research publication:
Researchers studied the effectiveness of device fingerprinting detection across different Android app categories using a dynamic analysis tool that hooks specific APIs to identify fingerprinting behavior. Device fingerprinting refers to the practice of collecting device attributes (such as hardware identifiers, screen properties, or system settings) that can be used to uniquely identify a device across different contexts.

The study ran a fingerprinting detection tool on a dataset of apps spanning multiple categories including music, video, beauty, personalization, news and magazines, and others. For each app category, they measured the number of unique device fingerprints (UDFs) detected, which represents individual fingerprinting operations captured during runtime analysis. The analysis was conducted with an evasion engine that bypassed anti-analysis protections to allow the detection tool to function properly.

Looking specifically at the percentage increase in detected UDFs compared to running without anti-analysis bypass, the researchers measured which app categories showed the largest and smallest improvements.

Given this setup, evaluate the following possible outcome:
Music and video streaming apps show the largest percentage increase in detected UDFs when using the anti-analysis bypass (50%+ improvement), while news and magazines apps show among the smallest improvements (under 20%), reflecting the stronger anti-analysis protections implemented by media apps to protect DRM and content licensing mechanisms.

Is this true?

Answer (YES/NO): NO